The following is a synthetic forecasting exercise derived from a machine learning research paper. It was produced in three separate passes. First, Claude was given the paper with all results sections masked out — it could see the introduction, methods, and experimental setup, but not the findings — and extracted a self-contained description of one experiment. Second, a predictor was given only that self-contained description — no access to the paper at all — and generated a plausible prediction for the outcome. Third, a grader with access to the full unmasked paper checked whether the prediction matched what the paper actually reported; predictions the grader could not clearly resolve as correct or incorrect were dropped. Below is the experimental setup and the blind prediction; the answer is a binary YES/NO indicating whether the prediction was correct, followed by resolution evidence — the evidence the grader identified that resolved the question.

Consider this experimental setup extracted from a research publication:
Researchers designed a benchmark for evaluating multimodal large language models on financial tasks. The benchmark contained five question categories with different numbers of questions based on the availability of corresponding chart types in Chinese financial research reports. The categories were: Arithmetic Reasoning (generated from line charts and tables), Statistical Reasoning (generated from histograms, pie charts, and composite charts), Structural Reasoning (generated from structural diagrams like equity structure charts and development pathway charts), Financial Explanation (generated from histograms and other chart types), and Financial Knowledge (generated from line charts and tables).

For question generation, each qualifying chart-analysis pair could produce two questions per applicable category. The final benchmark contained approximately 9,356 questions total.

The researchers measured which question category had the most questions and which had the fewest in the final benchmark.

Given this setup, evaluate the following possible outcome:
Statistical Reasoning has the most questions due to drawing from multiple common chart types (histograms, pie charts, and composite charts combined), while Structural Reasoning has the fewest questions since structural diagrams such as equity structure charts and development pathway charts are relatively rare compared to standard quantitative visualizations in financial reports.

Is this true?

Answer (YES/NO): NO